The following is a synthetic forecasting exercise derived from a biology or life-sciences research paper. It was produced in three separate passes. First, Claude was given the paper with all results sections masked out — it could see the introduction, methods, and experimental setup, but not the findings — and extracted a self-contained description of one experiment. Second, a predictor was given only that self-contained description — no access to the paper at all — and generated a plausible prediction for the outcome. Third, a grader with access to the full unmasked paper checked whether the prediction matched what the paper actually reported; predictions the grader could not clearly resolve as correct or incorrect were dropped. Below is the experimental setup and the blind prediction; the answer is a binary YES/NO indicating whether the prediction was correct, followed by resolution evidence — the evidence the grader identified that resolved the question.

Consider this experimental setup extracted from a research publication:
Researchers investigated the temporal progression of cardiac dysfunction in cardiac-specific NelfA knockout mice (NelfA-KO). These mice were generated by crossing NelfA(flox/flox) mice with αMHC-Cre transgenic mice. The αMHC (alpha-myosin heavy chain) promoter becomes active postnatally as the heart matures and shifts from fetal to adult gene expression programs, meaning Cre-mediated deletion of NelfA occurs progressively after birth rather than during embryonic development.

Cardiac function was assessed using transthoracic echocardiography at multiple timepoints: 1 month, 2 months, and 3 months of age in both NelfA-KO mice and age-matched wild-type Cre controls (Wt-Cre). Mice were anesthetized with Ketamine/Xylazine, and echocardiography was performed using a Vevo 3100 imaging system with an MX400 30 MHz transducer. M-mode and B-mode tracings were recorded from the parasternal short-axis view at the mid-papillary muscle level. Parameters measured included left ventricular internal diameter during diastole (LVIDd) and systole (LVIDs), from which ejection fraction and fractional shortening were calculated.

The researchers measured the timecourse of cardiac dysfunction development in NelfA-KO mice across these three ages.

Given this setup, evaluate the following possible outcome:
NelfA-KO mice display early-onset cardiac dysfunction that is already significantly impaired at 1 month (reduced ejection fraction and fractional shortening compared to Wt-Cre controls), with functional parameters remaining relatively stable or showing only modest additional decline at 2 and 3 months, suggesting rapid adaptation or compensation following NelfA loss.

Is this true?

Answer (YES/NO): NO